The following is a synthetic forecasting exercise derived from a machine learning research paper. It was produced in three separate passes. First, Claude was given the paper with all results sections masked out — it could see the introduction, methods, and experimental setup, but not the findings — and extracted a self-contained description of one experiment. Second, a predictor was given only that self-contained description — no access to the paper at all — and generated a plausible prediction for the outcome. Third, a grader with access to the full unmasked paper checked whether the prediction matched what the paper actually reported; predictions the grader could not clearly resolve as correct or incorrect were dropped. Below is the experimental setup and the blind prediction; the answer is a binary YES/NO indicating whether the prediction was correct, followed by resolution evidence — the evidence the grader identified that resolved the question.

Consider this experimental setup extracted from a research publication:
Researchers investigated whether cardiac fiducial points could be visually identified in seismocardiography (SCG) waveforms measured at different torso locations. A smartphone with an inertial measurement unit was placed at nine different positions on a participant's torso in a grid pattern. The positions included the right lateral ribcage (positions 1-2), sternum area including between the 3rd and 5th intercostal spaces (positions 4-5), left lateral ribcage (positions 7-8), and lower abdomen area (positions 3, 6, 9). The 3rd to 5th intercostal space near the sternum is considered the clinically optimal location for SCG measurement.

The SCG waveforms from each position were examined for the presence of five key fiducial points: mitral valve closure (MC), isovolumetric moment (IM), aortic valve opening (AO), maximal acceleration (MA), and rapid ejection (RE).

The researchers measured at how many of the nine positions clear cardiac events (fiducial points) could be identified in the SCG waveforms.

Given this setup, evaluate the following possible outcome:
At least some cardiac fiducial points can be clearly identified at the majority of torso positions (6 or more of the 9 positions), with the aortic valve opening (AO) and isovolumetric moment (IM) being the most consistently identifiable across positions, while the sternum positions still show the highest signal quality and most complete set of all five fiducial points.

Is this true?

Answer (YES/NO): YES